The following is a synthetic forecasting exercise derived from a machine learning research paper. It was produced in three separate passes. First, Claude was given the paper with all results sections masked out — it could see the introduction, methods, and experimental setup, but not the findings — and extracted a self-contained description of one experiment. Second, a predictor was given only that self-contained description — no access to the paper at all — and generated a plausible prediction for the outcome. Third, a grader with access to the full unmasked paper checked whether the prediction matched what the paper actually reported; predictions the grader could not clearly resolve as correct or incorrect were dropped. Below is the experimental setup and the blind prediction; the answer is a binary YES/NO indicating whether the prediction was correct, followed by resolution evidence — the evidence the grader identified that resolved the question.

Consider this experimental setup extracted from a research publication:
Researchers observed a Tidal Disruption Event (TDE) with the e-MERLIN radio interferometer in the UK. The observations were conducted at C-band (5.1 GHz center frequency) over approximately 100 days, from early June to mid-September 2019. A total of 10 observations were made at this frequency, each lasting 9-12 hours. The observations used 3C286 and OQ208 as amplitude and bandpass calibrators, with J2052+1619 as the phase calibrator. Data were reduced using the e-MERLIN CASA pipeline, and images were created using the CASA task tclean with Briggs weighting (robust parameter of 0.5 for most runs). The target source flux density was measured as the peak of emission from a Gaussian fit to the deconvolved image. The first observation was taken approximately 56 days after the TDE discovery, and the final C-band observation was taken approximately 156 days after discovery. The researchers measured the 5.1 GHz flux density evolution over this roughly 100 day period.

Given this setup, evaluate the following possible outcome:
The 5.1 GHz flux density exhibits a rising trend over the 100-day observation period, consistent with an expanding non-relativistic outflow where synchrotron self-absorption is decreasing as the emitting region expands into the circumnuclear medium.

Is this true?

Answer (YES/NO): YES